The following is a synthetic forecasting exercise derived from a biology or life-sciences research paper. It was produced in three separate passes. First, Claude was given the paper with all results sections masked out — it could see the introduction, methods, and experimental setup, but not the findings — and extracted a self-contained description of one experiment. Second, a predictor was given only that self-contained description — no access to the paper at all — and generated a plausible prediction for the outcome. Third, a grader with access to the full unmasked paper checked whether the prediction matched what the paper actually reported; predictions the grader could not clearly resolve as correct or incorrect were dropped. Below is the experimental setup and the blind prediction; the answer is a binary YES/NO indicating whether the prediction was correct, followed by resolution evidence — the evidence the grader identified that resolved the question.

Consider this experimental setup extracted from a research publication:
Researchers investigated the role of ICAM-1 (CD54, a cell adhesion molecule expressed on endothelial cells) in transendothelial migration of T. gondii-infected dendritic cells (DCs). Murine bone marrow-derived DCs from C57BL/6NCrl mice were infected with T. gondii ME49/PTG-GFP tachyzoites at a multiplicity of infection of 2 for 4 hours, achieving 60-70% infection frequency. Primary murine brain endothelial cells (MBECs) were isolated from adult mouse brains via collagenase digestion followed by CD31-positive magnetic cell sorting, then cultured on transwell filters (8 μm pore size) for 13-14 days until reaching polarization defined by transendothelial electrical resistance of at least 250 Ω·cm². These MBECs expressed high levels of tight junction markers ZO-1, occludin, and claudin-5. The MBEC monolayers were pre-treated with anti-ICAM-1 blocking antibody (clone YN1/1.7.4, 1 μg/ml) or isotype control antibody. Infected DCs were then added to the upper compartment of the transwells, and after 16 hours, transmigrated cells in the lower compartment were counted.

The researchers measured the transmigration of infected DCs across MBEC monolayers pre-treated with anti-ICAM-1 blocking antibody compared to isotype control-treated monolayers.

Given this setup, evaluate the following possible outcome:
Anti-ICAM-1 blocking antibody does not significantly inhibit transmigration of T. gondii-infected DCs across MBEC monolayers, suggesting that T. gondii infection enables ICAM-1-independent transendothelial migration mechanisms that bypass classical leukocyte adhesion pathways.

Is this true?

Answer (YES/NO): NO